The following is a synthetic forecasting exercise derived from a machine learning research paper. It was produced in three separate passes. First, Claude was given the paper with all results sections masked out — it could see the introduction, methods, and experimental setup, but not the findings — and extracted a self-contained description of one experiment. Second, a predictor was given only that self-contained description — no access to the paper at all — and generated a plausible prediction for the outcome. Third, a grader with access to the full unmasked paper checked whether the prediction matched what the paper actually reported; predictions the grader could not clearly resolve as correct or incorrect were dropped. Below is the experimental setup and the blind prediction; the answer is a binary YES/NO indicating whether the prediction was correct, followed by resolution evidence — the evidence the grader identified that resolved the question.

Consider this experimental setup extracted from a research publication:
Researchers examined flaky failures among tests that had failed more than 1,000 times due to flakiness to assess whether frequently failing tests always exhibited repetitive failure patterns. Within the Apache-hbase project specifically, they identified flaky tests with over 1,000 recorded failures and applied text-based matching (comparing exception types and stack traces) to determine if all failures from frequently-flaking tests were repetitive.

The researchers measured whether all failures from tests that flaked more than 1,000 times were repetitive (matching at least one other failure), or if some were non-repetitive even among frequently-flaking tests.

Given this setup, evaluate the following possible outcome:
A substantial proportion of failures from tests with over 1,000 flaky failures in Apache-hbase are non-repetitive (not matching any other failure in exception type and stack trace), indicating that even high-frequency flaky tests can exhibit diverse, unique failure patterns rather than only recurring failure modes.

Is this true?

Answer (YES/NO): NO